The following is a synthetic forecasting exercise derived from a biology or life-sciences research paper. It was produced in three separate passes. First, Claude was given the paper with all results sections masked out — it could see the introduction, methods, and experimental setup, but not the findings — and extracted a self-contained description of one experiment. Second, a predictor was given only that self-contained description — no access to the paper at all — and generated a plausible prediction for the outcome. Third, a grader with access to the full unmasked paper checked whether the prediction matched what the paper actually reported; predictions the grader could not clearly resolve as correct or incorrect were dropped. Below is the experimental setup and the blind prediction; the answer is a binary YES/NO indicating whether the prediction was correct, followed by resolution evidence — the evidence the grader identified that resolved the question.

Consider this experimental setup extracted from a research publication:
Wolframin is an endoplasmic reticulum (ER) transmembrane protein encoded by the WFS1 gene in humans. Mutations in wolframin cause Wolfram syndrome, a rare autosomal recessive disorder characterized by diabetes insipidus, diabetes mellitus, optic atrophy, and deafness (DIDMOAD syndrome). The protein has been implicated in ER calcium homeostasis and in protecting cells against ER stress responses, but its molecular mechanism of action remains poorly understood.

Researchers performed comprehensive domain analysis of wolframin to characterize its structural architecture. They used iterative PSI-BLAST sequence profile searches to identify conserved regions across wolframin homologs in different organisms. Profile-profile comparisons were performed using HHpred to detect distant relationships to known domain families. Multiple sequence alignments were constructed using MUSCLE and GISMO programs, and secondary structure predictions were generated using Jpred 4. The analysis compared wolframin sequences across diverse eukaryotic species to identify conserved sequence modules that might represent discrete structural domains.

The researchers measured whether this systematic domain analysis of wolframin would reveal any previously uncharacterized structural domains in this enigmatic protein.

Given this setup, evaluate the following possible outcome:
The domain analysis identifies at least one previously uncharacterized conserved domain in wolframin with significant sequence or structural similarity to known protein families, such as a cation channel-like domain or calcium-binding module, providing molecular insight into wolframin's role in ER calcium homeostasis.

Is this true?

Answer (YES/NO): YES